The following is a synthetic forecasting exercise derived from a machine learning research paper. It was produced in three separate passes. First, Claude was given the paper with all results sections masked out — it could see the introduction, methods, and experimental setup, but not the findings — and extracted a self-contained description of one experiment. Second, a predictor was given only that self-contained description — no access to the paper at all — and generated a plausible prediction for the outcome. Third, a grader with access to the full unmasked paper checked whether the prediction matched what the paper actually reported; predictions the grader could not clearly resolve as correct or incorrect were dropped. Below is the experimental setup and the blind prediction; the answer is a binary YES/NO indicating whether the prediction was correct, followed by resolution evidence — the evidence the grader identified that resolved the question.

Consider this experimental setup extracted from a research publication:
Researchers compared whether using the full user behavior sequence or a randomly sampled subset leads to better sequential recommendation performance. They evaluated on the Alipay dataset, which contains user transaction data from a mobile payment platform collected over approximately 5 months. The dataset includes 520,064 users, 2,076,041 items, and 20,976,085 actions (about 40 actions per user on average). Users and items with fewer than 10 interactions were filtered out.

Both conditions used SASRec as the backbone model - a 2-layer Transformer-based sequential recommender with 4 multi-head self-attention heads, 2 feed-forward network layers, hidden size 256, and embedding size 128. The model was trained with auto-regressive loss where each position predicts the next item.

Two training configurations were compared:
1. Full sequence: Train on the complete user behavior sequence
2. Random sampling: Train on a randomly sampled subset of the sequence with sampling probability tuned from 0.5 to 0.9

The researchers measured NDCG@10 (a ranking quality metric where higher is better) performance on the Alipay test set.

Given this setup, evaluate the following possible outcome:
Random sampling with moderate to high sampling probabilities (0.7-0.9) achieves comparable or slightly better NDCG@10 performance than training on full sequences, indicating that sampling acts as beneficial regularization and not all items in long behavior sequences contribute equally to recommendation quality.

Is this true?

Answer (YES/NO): YES